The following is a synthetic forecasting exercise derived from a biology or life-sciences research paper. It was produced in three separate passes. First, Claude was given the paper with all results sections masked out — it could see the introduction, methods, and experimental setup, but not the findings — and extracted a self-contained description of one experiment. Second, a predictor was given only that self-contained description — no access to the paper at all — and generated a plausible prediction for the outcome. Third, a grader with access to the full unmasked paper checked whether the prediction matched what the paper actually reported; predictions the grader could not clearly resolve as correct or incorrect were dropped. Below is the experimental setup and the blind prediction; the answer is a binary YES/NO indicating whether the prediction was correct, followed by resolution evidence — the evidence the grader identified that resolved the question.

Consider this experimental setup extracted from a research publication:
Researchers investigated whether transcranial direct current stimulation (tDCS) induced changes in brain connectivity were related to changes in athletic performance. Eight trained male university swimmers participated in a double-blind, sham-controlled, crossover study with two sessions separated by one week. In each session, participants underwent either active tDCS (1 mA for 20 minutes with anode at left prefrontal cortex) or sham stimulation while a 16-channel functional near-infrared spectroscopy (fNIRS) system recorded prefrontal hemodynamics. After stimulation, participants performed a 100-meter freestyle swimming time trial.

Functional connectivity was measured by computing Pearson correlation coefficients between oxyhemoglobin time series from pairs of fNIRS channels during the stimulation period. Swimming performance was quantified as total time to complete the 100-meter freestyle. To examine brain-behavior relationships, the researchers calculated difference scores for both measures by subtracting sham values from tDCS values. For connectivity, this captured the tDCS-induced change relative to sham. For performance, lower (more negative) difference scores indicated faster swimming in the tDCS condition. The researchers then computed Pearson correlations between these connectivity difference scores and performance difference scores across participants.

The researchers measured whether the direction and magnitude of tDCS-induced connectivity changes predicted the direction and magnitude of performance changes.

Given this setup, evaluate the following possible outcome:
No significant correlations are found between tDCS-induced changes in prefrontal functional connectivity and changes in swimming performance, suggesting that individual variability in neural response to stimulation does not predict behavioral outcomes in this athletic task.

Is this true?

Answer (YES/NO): NO